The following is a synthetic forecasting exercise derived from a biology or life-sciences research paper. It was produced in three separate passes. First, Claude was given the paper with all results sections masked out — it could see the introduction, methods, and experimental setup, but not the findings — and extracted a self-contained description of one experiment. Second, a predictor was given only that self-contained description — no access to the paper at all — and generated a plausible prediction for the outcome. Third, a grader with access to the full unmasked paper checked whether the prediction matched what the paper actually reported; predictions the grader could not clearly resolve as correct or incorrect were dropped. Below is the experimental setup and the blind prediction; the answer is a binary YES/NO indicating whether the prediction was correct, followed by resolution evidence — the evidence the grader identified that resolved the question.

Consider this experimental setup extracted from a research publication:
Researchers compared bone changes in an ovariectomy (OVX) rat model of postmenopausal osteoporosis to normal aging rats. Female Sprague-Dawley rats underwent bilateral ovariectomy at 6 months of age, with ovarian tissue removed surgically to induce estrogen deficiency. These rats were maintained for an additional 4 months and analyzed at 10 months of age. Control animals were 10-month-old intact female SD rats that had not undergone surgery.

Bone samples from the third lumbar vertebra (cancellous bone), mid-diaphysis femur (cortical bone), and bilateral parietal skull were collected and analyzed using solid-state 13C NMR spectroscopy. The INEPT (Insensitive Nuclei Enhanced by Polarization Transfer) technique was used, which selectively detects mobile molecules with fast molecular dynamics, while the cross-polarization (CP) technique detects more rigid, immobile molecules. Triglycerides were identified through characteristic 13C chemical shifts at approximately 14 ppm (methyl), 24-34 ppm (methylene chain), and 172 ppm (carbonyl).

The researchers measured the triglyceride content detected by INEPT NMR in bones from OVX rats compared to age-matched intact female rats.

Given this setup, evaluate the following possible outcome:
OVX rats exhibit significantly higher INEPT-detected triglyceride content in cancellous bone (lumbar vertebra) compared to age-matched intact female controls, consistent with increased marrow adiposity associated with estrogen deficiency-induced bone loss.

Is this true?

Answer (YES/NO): NO